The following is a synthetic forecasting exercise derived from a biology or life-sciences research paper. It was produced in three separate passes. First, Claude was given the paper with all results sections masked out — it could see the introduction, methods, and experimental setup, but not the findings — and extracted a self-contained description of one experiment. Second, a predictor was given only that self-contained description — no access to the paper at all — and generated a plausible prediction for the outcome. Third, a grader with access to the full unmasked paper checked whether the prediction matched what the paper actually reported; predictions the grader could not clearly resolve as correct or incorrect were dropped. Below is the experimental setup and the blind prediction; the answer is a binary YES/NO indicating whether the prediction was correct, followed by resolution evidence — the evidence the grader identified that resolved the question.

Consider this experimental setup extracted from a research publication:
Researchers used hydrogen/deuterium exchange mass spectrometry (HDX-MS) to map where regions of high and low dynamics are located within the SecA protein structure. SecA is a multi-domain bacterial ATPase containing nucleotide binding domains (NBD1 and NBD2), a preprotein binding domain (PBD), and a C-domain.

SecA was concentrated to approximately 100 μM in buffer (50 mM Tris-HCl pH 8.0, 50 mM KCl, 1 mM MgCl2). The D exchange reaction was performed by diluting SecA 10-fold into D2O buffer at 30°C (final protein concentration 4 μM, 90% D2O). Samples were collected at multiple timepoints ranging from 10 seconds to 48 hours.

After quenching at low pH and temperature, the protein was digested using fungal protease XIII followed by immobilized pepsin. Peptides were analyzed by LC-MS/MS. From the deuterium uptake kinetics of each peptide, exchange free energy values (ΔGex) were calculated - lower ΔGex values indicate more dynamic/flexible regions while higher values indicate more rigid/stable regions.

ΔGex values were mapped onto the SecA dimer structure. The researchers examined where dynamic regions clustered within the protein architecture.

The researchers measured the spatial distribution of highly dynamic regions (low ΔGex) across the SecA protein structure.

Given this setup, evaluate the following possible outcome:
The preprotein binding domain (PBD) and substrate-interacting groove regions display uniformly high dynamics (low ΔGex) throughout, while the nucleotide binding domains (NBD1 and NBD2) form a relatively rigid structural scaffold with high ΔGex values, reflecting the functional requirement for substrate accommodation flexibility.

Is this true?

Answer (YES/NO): NO